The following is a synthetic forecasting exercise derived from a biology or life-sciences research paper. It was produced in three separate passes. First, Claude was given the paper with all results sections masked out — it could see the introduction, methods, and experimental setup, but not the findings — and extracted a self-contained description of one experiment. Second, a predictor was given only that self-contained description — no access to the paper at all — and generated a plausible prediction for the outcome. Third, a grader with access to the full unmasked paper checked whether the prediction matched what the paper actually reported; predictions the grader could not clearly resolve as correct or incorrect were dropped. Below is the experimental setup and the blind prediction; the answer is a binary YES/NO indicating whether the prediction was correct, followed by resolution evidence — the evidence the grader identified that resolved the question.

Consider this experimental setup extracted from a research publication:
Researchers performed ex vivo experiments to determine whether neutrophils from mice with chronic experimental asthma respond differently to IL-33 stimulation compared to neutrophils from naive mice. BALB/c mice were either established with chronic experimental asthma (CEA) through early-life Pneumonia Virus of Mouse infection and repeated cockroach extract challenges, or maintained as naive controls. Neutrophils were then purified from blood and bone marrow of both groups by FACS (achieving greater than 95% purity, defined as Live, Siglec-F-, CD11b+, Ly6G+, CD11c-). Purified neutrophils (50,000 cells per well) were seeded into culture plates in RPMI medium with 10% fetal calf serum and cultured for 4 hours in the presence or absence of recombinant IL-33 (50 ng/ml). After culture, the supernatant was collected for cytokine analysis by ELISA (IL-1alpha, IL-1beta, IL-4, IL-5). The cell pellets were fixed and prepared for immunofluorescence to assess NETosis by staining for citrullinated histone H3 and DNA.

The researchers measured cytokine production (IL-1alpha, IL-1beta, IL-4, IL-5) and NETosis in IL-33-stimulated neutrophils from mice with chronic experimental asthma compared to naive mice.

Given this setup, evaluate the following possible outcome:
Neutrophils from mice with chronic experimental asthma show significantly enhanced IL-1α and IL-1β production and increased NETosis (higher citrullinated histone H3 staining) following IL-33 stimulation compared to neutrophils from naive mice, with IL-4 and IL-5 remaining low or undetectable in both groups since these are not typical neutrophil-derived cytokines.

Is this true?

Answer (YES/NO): NO